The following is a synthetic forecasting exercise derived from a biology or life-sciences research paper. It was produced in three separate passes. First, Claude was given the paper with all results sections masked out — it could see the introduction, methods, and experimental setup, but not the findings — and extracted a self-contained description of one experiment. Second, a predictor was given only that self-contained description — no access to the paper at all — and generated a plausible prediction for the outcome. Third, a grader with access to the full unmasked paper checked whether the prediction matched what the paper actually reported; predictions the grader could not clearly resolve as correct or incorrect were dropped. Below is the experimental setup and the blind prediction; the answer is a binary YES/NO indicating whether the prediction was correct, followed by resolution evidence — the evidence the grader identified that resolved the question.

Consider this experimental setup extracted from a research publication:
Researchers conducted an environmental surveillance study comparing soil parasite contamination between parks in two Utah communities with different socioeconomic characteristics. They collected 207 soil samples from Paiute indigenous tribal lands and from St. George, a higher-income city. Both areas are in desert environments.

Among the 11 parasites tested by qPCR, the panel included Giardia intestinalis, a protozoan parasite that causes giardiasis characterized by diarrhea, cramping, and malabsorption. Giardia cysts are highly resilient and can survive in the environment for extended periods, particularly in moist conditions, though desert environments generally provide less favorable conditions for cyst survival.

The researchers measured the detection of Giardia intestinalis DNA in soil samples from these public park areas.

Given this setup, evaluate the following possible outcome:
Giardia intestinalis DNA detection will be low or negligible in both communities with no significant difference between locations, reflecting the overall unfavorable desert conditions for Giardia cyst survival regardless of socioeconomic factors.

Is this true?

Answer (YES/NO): NO